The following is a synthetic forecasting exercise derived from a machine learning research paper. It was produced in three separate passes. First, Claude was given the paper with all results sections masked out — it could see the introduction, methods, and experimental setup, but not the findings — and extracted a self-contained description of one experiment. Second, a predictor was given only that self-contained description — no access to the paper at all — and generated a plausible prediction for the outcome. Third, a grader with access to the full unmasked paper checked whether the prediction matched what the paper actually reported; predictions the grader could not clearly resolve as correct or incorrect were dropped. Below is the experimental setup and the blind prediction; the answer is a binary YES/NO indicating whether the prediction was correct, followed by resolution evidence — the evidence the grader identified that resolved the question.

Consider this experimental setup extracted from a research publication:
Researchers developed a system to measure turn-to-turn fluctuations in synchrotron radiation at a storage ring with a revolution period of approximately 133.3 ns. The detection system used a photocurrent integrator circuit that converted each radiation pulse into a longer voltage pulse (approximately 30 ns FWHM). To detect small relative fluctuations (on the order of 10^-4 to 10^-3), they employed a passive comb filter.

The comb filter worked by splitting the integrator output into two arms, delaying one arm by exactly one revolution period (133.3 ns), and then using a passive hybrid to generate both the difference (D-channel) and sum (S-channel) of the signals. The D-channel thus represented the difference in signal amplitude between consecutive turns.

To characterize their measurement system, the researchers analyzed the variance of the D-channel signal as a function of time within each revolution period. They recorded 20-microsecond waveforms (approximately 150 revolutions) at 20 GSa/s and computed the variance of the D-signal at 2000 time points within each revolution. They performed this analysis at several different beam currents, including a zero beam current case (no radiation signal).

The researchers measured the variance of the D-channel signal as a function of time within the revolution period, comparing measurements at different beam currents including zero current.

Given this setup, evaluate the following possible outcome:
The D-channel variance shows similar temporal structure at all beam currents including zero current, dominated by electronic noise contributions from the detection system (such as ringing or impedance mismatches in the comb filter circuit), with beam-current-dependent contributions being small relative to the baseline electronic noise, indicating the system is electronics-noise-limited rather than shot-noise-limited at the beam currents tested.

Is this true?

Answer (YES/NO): NO